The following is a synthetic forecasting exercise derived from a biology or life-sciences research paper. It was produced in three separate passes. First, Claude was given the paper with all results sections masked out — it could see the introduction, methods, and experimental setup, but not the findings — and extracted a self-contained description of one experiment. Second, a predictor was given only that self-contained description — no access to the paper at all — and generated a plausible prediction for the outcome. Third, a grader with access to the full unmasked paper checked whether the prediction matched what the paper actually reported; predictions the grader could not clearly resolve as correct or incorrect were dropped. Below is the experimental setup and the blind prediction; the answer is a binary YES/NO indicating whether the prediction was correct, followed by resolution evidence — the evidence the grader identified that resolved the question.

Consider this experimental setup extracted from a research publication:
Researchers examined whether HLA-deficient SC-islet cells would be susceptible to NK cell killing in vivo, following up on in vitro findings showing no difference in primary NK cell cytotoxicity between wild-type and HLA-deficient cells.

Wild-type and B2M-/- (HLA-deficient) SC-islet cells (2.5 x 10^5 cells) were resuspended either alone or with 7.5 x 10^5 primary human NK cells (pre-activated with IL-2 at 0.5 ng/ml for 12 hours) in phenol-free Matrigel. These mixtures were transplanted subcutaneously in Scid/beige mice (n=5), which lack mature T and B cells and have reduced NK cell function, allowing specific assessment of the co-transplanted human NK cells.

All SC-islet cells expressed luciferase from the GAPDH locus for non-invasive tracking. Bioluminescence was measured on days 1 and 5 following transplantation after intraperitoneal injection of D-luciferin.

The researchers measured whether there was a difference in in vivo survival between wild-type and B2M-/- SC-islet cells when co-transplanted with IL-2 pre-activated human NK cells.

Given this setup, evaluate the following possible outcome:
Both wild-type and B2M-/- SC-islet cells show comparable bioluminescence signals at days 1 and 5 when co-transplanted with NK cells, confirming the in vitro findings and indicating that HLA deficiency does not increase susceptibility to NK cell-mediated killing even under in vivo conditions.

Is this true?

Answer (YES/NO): YES